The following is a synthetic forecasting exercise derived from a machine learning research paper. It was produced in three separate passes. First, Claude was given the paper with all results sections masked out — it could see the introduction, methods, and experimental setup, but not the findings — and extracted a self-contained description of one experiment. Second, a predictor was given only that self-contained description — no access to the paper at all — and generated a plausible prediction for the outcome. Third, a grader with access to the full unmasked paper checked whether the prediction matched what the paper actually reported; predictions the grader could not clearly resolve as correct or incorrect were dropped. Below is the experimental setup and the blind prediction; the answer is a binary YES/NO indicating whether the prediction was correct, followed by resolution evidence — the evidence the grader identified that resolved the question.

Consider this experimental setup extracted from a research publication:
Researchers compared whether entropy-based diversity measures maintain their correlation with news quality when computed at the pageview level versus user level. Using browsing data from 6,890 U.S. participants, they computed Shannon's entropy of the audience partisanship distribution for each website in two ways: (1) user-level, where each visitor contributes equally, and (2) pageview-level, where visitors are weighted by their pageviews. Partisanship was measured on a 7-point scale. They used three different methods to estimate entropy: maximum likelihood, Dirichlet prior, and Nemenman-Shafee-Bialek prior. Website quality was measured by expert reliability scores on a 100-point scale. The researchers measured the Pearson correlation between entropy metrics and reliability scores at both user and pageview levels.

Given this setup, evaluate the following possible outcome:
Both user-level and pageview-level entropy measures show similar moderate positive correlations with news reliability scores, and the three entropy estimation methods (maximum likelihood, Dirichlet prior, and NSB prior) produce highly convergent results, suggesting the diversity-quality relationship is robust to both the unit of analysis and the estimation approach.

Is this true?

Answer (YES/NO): NO